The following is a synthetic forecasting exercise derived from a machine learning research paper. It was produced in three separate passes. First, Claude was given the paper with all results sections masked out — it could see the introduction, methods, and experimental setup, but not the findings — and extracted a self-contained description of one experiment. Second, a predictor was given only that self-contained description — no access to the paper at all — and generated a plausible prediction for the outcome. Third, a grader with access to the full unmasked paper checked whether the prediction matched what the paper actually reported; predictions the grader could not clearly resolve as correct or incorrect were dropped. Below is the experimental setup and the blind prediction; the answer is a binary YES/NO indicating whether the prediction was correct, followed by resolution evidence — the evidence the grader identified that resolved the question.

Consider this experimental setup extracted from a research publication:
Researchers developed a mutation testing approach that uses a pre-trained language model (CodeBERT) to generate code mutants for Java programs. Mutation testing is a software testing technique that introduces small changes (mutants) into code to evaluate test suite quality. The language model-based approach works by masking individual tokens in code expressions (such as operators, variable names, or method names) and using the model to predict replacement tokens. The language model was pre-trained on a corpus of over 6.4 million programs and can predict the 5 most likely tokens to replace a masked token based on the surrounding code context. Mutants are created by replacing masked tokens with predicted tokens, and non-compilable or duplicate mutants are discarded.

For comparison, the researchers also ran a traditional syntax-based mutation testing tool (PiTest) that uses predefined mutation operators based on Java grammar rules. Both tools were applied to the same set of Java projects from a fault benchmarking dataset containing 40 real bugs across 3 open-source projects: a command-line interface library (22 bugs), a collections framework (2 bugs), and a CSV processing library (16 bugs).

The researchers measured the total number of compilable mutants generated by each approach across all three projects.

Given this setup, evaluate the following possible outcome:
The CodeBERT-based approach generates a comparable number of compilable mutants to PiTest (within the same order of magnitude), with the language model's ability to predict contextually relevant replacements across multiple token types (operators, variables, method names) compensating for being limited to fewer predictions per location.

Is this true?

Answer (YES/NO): NO